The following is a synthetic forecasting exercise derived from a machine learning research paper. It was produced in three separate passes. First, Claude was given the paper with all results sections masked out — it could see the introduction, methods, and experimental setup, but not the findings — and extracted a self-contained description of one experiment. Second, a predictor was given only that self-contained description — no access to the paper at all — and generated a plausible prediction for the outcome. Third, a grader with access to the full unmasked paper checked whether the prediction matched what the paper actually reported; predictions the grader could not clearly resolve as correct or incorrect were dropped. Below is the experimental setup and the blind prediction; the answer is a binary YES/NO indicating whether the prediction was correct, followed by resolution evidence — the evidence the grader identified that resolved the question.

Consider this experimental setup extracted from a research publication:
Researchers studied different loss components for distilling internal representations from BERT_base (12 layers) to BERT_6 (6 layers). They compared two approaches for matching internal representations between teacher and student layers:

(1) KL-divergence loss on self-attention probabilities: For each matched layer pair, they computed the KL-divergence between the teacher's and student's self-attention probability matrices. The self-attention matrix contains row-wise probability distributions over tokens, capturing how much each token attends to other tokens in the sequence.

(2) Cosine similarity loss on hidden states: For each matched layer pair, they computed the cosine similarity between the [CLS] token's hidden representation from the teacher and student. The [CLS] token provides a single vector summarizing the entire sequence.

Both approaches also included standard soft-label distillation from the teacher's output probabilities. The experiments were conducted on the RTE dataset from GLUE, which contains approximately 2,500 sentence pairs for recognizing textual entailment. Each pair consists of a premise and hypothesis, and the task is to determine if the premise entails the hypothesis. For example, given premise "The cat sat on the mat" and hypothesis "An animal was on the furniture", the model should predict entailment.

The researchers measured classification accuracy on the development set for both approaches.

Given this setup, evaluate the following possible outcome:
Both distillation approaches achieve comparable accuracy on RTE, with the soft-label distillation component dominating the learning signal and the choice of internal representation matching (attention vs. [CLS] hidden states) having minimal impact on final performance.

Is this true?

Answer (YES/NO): NO